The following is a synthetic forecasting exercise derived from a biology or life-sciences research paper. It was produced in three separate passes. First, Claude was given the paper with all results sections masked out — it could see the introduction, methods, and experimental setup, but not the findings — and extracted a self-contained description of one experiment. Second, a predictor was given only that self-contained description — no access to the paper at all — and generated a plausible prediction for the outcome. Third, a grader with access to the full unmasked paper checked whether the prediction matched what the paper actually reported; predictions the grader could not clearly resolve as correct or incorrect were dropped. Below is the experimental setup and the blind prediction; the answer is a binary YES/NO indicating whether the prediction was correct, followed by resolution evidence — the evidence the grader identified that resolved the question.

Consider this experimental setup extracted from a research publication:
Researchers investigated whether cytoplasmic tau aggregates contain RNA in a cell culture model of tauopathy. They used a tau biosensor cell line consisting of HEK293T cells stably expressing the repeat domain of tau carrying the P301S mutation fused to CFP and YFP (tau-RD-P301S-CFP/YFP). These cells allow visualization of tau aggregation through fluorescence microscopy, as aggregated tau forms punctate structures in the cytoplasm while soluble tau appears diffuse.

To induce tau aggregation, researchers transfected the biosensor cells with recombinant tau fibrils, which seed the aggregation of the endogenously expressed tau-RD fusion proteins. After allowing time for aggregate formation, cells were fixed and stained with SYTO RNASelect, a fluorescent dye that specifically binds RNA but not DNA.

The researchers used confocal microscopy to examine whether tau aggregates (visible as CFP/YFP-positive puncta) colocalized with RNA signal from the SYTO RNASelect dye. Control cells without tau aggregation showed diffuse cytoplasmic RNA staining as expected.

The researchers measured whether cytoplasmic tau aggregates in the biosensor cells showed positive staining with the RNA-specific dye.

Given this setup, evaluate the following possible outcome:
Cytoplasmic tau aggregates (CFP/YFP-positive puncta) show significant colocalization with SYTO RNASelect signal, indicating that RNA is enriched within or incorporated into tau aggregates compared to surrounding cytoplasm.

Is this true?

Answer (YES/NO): YES